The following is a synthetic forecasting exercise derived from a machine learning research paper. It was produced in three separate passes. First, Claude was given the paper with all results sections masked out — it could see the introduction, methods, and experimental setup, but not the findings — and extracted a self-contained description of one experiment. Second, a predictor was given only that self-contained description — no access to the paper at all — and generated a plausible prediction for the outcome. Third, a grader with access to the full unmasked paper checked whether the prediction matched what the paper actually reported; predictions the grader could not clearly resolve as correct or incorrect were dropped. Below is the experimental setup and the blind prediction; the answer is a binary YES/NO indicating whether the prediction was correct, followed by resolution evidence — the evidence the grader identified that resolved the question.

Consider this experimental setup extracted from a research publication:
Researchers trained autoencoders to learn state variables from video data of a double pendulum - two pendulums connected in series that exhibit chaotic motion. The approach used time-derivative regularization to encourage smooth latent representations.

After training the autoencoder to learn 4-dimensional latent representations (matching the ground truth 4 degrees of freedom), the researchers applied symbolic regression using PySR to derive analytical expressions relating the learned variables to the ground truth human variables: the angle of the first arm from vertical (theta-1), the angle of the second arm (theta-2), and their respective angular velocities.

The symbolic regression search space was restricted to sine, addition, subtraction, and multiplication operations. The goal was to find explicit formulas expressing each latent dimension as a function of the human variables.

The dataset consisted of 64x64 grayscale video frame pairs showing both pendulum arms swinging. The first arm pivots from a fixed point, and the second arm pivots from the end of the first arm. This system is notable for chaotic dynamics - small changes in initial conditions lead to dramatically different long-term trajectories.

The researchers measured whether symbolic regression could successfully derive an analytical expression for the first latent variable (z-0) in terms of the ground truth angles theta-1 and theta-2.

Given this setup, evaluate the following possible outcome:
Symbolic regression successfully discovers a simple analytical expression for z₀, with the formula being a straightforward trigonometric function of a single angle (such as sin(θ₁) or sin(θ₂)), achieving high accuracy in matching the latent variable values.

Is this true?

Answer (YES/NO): NO